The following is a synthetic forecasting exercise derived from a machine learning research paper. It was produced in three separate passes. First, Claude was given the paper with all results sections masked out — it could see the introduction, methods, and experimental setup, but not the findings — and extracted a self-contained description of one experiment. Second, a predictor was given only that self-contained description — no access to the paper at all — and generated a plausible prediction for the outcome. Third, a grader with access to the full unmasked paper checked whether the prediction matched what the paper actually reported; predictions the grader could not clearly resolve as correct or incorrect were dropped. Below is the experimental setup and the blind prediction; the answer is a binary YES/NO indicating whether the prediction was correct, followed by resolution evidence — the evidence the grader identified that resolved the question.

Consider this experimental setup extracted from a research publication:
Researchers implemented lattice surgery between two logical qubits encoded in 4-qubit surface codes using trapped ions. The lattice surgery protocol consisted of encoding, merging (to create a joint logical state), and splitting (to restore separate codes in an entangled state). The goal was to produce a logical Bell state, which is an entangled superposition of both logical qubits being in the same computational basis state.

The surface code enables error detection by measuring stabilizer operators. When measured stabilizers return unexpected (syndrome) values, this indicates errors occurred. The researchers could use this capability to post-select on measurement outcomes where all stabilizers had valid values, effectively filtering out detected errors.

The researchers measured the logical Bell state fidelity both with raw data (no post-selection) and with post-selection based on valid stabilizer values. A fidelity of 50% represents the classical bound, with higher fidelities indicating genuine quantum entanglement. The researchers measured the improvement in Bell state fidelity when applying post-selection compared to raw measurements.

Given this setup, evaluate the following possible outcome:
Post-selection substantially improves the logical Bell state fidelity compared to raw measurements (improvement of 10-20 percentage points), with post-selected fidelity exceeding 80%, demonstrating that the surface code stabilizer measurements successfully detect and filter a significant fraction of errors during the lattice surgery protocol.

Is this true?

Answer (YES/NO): NO